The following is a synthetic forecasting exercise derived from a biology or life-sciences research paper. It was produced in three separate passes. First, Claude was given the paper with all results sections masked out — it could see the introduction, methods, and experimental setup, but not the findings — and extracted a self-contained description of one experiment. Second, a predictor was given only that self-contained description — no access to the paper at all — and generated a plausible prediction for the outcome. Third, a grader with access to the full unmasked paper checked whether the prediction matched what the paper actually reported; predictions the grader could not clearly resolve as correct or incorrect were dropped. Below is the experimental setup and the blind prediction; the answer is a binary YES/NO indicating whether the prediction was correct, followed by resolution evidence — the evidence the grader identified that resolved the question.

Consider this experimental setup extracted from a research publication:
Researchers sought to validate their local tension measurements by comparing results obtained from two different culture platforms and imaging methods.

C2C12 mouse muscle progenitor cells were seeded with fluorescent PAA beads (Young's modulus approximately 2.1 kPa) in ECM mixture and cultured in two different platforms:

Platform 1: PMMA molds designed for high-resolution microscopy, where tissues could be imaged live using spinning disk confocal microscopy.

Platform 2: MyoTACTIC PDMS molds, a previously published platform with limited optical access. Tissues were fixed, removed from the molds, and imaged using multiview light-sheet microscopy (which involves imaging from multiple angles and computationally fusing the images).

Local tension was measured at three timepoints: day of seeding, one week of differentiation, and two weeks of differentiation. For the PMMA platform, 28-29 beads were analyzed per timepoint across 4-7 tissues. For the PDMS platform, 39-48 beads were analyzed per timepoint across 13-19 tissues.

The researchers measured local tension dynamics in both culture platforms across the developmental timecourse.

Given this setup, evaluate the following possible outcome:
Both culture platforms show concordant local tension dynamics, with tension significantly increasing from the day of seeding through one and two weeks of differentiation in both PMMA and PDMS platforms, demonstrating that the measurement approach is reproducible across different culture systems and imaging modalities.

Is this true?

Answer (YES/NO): NO